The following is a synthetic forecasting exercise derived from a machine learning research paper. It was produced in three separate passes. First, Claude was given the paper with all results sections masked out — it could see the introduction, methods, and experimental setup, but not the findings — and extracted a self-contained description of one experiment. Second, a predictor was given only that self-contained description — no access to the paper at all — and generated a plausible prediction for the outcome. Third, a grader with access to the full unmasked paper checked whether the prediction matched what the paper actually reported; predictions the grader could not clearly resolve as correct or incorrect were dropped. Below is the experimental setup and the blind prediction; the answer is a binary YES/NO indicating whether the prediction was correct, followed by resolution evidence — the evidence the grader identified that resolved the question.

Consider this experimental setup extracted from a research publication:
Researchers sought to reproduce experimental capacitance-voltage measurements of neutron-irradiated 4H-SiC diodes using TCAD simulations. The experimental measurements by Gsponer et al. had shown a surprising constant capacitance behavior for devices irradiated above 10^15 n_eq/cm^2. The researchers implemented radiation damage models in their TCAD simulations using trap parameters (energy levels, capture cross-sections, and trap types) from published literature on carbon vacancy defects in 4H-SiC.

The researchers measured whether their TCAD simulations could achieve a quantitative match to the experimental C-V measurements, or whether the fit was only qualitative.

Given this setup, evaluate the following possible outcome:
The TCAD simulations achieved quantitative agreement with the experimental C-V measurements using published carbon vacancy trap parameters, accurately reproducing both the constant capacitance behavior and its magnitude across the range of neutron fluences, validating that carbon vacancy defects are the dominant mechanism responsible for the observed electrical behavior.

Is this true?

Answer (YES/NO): NO